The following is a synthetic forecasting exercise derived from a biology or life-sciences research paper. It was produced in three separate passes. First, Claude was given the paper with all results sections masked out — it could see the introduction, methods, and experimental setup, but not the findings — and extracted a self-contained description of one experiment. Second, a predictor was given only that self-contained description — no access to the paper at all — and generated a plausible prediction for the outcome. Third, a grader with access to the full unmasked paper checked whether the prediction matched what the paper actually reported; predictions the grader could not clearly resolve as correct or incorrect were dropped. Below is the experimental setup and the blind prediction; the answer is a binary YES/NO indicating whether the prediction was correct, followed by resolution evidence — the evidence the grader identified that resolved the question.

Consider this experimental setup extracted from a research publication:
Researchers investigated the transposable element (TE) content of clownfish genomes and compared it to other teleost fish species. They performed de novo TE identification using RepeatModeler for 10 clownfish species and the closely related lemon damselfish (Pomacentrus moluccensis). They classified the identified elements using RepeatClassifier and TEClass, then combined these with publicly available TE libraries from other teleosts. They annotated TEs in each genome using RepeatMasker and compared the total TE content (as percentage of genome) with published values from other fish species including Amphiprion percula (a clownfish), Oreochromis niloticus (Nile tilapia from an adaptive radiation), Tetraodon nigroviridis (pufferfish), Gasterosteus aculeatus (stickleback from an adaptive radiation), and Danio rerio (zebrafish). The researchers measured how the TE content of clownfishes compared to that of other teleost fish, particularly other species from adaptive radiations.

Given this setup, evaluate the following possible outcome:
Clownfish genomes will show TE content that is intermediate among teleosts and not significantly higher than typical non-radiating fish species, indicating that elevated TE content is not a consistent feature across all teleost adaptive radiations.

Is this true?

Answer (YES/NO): NO